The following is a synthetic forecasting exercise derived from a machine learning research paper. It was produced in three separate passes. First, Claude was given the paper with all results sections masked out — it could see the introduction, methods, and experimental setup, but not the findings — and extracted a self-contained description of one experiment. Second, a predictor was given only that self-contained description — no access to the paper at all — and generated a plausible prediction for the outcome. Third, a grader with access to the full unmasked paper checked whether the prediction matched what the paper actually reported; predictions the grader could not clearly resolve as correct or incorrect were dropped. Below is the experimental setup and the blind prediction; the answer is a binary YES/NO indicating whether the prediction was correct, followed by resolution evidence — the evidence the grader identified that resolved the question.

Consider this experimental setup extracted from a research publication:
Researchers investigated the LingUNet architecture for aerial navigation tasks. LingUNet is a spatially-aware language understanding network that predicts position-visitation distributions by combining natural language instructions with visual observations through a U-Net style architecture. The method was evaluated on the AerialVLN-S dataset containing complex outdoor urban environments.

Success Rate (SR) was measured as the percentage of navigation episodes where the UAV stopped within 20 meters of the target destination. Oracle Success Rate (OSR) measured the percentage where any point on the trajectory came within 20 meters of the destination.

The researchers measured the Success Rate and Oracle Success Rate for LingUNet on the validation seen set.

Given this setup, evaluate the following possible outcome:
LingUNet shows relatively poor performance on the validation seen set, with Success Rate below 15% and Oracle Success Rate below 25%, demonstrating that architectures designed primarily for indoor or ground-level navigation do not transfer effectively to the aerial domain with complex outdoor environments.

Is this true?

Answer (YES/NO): YES